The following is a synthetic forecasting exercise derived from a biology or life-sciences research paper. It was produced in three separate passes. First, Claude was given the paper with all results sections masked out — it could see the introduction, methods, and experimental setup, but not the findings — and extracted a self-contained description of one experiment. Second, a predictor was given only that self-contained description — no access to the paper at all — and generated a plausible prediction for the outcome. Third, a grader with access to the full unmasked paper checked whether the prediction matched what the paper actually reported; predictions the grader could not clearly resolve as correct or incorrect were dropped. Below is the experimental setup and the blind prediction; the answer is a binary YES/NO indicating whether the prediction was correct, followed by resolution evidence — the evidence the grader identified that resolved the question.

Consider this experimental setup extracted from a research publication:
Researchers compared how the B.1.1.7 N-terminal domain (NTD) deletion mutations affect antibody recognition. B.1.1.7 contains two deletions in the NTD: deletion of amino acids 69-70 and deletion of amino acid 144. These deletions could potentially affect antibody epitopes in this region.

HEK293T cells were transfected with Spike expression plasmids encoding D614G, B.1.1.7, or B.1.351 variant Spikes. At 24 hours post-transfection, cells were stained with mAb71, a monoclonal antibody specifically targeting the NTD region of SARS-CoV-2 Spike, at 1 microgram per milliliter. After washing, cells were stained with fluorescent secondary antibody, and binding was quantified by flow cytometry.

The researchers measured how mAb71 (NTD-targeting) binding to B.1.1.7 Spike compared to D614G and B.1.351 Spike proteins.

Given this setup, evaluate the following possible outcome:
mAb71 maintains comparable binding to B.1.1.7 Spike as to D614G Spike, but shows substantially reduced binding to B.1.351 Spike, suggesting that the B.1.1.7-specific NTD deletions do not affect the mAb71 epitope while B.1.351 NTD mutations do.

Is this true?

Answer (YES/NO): NO